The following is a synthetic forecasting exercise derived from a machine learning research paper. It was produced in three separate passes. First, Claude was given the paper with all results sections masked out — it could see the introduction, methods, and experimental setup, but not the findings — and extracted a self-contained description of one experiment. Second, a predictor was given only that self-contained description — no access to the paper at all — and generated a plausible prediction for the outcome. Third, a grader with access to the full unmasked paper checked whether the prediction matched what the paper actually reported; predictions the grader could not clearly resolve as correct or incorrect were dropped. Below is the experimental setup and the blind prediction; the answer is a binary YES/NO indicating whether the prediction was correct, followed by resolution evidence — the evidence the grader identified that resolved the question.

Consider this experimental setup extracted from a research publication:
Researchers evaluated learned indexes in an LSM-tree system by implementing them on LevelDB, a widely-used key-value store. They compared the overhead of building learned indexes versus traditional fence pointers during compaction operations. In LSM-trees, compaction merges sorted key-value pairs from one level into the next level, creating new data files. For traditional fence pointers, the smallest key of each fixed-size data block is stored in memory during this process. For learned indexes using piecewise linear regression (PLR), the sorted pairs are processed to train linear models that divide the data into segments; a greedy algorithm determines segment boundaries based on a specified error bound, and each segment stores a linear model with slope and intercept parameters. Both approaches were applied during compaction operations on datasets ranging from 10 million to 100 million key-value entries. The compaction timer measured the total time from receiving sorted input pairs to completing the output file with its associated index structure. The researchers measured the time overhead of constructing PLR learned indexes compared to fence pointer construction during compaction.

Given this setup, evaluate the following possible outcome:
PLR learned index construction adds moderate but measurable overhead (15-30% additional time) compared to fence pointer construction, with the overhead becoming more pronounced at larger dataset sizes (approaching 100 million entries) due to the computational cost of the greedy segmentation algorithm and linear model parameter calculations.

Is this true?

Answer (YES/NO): NO